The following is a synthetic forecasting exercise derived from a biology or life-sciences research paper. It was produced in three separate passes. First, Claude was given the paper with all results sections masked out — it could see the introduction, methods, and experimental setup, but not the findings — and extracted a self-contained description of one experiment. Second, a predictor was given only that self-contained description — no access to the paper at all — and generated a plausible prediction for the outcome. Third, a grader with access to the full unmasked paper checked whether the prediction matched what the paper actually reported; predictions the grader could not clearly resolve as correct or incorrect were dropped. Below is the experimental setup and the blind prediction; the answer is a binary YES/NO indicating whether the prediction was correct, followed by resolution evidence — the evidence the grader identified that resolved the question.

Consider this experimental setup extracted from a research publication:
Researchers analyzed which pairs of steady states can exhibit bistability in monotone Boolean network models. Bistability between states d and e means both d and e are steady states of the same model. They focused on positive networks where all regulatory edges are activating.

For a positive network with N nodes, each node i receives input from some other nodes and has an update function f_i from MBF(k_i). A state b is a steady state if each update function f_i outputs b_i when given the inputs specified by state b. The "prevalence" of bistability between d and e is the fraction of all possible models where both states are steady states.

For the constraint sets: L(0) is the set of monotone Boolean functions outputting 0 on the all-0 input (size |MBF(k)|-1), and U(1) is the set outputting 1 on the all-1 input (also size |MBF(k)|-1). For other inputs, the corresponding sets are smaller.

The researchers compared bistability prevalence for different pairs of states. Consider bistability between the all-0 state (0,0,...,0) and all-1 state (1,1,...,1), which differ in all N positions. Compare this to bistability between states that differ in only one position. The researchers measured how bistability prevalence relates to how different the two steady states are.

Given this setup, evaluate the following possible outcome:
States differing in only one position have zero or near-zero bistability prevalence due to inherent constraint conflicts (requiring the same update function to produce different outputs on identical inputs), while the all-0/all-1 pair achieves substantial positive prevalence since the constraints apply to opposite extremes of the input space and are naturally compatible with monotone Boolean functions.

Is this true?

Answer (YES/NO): NO